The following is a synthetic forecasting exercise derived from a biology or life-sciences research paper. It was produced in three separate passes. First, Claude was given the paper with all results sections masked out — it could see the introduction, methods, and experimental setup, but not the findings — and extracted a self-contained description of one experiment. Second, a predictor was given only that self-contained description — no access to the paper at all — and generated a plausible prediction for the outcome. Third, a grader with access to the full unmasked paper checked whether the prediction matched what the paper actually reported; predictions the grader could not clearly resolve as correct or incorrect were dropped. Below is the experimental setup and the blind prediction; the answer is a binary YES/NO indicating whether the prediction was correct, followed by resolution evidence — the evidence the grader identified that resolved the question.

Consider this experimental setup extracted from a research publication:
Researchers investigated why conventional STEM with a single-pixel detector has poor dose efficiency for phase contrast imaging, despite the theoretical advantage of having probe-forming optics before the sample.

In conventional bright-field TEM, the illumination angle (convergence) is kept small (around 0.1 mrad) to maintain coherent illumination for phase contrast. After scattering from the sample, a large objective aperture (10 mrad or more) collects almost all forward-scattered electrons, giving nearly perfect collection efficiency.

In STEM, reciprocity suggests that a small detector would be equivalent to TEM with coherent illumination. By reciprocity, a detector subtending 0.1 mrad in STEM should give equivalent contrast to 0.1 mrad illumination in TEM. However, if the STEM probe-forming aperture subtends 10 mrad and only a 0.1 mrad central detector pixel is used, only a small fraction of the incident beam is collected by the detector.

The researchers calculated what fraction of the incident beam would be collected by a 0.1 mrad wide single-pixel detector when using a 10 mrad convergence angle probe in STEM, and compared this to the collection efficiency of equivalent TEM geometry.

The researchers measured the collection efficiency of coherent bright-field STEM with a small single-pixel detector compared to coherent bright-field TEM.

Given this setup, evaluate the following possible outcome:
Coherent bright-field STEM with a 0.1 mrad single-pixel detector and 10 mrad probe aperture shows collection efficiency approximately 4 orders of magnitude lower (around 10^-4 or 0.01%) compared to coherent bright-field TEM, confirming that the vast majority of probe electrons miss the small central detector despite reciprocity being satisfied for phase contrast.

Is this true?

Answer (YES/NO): YES